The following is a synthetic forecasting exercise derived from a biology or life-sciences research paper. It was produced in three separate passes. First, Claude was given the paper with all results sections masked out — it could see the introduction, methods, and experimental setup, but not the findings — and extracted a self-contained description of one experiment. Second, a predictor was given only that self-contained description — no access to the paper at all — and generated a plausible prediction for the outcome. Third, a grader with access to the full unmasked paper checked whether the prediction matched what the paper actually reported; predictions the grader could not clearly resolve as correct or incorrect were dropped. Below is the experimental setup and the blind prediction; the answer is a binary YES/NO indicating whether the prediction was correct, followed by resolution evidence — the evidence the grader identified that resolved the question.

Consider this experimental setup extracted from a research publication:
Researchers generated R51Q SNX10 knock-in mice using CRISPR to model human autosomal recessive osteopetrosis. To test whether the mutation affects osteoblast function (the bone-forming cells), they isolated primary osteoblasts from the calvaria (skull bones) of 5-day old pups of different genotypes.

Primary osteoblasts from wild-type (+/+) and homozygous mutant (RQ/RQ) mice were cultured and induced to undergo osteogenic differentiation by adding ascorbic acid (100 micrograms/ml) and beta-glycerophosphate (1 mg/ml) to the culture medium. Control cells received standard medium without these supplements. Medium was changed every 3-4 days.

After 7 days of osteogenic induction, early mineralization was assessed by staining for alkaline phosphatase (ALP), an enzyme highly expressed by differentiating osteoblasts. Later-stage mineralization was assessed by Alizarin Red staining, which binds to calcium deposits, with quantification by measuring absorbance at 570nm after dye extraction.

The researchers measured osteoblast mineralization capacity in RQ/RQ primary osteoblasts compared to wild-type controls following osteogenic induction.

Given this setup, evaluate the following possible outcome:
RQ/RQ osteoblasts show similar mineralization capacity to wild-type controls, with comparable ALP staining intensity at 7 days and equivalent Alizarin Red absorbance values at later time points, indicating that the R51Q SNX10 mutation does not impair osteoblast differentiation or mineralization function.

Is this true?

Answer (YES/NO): YES